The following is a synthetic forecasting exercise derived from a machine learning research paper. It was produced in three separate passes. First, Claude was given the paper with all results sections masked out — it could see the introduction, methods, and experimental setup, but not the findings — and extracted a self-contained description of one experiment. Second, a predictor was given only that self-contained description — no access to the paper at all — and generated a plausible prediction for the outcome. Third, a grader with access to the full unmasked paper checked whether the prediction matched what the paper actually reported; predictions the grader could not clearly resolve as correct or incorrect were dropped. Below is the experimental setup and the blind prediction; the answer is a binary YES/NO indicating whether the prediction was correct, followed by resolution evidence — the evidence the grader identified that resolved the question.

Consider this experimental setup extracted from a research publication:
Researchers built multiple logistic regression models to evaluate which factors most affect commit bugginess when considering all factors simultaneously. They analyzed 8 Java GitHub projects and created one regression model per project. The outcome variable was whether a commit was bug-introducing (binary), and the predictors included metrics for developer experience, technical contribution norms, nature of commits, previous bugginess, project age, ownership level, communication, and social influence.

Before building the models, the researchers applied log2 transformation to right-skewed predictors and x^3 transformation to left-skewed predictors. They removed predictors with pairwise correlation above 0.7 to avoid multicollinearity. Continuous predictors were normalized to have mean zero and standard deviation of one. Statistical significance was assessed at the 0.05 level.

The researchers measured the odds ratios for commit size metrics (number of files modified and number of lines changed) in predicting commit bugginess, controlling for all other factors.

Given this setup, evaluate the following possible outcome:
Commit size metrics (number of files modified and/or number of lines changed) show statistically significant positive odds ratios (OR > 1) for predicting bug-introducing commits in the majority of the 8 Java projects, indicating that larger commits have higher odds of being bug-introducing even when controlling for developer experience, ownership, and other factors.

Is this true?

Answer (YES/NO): YES